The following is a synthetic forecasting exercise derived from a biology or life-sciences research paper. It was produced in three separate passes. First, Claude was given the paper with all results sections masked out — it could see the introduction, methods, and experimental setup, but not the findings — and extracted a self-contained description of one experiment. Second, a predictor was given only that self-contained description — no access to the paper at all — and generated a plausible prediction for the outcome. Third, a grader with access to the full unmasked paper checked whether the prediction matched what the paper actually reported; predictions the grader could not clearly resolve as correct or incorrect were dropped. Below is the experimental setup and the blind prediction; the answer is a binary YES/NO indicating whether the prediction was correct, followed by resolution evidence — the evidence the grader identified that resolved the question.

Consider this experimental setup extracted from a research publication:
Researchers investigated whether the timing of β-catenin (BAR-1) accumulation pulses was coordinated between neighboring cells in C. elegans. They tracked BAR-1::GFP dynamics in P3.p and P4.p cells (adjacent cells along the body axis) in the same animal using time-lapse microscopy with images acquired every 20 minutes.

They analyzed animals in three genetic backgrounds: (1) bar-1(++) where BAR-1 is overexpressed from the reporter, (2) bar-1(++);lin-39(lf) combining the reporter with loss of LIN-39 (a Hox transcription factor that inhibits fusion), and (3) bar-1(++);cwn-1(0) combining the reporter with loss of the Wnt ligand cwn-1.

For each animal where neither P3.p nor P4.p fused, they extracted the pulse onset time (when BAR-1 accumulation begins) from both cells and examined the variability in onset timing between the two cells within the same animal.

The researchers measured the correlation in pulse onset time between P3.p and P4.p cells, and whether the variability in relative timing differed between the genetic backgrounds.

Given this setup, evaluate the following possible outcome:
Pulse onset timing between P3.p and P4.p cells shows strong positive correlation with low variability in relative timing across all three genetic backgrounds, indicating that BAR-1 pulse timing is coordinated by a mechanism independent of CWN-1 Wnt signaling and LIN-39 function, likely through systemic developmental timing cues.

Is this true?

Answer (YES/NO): NO